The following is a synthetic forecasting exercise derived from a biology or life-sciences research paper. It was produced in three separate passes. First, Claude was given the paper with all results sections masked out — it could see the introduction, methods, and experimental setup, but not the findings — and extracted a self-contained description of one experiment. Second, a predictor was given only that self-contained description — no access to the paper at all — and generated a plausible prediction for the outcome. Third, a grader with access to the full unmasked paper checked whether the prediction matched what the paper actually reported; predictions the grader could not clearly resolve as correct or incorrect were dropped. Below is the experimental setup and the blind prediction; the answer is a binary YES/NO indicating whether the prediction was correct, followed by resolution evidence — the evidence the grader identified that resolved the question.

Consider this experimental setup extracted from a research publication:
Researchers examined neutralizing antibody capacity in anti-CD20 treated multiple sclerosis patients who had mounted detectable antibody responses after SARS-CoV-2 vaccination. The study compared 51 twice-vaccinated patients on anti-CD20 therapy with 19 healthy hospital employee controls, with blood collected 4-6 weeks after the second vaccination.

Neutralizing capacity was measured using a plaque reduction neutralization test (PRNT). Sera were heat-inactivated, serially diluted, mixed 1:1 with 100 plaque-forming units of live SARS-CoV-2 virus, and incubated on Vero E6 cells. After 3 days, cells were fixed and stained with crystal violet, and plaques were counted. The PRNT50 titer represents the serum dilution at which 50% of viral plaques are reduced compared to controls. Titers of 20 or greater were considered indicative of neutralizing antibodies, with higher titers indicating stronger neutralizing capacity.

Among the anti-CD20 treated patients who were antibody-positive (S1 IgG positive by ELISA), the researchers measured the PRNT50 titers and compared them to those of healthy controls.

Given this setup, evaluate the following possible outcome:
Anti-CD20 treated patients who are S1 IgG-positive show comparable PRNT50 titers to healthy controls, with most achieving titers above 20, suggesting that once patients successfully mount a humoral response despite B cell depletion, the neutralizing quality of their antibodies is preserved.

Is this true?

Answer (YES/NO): NO